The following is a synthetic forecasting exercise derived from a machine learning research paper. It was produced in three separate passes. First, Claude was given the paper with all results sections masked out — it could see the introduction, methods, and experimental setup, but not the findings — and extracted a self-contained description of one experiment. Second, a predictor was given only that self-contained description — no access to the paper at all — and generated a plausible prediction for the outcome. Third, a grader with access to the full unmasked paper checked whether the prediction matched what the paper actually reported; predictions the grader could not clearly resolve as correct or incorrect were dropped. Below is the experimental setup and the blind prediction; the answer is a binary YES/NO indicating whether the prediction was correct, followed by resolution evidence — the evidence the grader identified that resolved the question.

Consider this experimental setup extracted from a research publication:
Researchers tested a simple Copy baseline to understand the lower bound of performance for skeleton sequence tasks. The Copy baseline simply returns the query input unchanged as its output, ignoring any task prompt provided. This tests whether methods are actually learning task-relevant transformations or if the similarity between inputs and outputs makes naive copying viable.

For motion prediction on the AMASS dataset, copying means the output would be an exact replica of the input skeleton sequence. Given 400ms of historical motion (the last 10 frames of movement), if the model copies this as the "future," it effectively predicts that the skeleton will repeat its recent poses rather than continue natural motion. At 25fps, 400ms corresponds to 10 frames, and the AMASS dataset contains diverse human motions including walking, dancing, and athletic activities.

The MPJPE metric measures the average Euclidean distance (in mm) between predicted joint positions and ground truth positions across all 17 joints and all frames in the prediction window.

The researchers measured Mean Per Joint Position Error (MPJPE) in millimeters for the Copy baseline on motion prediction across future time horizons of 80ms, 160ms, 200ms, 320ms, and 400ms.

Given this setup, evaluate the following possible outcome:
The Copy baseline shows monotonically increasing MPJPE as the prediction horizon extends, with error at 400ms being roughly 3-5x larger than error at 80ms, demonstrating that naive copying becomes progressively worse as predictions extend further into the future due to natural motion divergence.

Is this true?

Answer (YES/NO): NO